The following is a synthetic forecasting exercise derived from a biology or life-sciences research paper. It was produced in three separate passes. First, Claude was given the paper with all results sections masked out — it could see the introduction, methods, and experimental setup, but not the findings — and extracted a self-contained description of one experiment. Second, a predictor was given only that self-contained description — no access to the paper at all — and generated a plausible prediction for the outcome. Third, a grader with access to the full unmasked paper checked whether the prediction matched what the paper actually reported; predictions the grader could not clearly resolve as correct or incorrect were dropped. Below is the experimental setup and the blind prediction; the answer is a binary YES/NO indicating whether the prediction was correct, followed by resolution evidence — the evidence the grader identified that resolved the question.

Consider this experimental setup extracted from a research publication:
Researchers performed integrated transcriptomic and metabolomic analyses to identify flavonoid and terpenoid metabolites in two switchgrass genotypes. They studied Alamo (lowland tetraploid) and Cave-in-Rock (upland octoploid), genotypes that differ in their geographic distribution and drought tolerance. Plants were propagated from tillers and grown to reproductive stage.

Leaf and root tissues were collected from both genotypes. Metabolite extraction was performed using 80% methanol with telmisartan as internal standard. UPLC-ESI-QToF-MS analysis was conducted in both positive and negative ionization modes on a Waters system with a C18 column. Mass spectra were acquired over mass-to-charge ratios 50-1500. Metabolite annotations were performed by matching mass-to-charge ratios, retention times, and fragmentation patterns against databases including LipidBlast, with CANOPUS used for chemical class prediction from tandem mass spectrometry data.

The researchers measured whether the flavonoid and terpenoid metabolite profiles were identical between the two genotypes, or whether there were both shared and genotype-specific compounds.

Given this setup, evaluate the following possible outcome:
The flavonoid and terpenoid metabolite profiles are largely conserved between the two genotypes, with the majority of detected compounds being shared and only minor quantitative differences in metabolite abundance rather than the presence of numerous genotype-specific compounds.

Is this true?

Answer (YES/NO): NO